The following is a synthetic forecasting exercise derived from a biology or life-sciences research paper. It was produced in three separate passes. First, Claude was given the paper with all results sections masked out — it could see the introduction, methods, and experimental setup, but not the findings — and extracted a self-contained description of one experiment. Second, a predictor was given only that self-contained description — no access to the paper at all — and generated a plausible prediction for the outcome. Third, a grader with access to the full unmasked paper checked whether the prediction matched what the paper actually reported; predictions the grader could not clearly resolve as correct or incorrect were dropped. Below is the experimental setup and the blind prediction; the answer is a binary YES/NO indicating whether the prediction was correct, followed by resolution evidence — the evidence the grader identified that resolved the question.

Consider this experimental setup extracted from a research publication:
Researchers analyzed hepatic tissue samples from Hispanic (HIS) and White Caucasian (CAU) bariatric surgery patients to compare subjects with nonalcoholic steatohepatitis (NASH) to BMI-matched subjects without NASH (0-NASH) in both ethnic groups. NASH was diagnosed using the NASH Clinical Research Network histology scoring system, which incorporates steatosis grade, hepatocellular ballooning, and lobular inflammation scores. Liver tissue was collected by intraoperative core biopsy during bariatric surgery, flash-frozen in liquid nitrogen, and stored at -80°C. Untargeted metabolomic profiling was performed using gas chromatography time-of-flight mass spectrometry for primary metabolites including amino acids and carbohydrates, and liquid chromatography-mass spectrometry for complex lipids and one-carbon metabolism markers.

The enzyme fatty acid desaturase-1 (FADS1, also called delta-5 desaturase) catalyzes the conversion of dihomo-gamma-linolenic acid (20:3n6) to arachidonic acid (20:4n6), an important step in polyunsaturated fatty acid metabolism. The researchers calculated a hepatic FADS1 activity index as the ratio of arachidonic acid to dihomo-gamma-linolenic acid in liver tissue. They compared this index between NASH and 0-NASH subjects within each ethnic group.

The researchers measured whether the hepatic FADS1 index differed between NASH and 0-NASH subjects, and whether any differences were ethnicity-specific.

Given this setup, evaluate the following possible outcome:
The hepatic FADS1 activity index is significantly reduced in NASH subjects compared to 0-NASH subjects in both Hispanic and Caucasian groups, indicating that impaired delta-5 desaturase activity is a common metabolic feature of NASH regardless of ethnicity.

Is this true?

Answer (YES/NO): NO